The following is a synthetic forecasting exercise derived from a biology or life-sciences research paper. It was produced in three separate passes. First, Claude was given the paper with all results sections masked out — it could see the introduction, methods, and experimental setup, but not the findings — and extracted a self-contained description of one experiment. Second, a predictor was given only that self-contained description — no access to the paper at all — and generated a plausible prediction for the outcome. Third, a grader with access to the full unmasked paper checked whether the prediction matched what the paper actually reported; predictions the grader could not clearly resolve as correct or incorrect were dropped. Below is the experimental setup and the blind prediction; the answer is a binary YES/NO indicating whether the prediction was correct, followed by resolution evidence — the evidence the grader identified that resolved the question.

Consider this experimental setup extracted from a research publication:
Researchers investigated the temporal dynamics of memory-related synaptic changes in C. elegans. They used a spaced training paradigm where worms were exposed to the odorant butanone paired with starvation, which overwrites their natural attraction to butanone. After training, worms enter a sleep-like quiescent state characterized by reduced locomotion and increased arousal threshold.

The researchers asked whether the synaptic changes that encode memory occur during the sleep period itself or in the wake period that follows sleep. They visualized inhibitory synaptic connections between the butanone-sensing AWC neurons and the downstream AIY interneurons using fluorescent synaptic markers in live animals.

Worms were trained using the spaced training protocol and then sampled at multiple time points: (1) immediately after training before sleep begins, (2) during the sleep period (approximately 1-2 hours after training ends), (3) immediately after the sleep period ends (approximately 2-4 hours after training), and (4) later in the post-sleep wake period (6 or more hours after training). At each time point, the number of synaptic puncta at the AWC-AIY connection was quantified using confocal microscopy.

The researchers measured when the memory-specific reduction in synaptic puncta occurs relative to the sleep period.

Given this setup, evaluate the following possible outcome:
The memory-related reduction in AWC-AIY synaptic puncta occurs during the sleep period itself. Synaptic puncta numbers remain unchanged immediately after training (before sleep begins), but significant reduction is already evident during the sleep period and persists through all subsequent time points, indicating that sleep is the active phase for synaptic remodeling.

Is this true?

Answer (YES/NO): NO